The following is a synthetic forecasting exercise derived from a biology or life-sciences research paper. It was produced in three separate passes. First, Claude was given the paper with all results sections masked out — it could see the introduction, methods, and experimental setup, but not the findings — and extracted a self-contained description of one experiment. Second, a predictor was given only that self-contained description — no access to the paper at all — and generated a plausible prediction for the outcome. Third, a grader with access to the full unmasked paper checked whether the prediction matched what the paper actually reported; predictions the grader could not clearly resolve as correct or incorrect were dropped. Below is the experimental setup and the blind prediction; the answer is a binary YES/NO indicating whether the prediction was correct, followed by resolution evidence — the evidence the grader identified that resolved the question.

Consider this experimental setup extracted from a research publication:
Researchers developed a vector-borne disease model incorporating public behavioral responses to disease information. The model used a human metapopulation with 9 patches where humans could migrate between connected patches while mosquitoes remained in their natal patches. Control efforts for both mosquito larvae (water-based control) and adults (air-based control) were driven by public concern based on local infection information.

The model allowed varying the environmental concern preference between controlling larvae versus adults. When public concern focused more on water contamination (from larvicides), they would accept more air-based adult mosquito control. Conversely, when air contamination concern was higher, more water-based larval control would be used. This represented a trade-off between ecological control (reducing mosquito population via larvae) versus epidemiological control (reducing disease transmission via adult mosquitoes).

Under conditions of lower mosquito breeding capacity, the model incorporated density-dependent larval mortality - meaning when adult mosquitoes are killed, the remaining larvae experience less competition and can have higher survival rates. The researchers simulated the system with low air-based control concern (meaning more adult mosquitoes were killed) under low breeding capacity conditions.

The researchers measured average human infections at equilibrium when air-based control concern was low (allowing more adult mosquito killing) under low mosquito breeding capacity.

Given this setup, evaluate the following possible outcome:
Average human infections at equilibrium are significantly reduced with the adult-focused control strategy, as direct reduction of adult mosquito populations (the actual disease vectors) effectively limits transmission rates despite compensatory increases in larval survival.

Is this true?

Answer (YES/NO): NO